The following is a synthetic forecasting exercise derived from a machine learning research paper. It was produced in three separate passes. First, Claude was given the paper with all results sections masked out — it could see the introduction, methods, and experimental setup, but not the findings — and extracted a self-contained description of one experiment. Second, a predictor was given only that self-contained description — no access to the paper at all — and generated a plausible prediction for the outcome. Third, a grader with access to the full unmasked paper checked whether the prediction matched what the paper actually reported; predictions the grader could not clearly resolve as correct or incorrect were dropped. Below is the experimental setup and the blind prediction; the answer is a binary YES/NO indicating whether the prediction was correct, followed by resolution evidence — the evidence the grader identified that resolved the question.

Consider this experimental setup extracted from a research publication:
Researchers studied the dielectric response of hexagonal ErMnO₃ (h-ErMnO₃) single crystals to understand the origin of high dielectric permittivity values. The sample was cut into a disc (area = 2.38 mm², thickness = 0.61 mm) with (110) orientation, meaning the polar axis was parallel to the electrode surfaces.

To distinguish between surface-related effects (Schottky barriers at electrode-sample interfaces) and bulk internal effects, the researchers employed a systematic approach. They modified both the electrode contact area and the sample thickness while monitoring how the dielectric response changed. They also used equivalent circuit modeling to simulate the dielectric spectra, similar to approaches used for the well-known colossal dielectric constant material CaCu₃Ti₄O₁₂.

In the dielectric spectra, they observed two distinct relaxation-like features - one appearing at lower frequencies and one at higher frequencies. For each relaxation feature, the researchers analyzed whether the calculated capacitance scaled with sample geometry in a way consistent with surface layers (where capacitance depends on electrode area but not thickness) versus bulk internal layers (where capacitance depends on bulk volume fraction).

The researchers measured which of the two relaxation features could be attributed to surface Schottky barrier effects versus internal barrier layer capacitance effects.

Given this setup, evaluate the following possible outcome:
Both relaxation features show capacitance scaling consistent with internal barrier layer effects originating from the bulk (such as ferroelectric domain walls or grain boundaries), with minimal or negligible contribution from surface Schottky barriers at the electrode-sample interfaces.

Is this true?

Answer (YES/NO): NO